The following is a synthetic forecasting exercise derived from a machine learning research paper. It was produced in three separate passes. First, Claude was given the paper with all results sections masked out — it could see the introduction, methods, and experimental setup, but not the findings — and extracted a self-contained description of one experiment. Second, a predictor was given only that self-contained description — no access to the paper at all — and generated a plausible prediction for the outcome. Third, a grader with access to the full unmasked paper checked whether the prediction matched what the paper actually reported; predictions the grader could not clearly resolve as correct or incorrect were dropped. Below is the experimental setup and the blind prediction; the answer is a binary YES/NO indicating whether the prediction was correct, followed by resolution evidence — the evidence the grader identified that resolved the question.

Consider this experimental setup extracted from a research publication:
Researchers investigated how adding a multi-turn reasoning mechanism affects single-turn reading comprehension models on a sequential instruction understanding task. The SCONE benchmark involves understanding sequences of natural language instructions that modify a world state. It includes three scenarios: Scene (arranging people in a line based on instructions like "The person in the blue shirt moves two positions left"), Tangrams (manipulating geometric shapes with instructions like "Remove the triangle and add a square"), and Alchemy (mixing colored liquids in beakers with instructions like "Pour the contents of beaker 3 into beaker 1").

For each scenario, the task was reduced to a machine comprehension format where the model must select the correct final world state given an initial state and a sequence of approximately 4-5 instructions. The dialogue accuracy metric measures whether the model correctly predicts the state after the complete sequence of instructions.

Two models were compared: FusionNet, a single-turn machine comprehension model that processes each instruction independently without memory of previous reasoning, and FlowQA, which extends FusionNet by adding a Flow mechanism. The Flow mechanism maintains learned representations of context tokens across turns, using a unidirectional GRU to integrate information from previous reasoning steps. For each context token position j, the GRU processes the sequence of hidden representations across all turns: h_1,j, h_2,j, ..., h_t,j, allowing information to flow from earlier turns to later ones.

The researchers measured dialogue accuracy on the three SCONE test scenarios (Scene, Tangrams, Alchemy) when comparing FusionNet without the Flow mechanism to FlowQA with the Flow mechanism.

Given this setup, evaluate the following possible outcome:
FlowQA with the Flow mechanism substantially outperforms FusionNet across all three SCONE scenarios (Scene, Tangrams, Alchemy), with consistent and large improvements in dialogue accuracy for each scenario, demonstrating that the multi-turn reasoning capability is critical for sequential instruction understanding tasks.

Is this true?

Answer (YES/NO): NO